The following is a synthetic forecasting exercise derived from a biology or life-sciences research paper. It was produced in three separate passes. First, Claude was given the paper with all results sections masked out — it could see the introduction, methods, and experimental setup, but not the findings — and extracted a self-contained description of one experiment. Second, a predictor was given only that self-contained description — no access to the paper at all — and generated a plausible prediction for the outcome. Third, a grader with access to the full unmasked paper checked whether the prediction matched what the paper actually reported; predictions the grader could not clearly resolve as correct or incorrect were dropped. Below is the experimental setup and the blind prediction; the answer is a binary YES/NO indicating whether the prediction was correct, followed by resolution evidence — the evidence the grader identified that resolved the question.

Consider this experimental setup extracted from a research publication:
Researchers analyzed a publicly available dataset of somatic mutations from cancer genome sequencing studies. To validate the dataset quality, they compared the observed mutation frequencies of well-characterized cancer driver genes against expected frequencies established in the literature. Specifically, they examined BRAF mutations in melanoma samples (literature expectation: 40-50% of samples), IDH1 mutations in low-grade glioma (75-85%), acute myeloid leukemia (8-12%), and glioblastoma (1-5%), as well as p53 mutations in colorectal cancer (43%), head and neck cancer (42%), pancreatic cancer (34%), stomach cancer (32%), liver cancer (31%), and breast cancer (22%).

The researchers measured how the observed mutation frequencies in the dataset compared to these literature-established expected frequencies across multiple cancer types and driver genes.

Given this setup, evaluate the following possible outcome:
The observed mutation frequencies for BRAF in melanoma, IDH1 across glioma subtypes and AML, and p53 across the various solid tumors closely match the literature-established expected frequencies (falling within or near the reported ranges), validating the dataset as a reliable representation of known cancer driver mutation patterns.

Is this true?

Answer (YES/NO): NO